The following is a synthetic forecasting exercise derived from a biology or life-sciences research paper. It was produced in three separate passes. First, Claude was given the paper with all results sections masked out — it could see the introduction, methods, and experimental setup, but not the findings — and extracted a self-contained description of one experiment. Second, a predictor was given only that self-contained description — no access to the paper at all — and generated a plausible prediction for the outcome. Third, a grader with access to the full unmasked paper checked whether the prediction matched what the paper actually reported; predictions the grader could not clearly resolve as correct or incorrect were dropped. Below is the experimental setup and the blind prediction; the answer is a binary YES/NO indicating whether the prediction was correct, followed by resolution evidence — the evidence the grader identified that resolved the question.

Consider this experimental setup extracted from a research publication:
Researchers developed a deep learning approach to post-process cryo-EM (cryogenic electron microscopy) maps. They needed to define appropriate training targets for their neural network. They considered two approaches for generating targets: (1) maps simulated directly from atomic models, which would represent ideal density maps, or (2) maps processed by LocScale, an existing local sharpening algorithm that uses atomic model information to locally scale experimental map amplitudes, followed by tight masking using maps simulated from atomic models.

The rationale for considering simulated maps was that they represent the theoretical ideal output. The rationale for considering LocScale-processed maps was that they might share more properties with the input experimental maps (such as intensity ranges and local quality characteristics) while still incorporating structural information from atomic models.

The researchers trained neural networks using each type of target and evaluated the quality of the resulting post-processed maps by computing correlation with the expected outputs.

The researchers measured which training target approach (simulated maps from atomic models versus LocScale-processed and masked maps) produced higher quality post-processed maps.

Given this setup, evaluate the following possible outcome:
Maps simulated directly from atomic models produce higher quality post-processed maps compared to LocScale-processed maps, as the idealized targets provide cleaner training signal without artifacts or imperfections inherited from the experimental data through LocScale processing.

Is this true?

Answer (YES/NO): NO